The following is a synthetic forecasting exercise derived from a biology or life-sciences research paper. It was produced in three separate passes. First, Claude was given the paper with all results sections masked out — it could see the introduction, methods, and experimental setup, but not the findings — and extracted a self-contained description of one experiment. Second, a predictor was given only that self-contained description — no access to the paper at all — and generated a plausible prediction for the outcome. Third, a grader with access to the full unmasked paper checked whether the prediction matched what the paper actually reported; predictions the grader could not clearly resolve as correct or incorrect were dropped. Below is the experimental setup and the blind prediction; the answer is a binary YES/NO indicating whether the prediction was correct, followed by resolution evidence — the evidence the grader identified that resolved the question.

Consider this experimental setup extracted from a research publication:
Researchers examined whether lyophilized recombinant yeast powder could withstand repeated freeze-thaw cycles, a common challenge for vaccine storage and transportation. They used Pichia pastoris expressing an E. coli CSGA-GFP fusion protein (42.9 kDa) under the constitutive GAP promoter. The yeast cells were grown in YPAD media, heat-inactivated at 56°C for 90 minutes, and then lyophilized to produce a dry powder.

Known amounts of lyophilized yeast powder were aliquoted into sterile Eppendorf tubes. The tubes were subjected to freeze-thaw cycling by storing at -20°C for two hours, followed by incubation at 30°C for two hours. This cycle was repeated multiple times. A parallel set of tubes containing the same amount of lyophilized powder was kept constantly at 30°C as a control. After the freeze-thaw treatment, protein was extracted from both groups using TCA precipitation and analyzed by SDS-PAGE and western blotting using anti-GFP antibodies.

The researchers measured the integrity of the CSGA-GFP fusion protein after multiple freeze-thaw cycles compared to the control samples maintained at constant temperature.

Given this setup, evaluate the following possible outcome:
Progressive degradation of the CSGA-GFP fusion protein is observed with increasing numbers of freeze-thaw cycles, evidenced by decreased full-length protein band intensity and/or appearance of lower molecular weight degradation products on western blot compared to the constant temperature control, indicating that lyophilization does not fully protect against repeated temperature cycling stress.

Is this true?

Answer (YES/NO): NO